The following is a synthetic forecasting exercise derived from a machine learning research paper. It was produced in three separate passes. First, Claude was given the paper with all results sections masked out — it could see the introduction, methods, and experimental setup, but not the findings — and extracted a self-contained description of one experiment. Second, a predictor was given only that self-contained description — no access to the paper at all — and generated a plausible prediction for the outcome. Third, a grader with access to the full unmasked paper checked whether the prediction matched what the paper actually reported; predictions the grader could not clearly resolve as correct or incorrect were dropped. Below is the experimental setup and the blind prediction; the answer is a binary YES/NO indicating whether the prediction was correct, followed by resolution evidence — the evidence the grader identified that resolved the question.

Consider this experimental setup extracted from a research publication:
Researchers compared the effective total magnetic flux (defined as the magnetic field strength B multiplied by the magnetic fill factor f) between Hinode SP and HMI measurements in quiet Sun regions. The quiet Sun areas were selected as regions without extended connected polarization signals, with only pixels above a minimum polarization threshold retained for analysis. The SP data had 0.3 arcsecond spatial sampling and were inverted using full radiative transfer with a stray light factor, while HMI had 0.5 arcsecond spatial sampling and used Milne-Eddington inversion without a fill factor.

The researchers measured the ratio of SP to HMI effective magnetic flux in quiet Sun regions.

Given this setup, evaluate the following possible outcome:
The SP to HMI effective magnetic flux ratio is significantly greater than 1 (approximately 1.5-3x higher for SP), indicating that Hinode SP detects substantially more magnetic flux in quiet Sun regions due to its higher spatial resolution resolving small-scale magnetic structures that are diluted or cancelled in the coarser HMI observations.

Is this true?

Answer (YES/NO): NO